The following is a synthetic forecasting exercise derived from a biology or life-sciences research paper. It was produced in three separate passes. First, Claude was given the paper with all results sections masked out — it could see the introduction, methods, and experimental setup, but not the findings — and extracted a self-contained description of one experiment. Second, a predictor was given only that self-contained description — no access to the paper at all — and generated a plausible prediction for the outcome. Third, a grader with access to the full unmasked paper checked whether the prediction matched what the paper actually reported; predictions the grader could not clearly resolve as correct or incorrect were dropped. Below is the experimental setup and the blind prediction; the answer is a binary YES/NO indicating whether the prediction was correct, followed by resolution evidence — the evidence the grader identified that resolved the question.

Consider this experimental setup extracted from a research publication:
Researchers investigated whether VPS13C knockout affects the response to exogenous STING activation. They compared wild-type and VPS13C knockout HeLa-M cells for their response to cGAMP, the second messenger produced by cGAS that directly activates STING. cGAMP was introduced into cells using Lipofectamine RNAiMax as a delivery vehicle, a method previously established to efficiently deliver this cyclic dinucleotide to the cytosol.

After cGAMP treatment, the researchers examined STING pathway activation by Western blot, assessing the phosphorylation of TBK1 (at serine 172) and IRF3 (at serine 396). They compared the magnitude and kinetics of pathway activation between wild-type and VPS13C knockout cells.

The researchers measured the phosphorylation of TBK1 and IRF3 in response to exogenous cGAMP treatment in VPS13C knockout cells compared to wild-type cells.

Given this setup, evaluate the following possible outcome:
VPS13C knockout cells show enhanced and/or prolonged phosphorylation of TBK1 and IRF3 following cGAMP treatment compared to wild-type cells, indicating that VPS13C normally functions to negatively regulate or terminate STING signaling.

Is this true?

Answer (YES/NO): YES